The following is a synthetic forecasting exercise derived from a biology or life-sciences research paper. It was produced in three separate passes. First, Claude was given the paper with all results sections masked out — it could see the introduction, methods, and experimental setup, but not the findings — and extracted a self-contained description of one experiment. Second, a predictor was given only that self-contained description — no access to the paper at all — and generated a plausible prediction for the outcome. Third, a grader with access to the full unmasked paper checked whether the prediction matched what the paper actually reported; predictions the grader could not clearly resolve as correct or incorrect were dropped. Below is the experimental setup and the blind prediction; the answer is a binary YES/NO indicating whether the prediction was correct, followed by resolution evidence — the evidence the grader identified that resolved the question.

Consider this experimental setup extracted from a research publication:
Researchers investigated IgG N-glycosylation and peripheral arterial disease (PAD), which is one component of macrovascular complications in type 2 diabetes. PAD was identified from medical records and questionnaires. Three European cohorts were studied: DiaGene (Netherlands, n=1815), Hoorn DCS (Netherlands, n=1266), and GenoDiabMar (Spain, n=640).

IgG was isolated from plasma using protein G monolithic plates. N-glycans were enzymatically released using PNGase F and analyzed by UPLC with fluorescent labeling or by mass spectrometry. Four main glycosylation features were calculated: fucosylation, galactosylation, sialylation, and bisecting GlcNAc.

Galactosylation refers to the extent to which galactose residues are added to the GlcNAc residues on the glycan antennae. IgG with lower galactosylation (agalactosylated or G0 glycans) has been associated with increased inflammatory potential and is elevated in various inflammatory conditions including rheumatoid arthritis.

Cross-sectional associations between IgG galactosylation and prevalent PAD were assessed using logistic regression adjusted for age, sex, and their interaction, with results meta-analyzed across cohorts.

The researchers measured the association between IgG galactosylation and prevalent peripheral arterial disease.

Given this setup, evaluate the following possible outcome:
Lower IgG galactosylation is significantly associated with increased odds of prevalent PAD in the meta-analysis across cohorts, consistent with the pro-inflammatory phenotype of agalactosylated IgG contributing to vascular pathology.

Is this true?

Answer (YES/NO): NO